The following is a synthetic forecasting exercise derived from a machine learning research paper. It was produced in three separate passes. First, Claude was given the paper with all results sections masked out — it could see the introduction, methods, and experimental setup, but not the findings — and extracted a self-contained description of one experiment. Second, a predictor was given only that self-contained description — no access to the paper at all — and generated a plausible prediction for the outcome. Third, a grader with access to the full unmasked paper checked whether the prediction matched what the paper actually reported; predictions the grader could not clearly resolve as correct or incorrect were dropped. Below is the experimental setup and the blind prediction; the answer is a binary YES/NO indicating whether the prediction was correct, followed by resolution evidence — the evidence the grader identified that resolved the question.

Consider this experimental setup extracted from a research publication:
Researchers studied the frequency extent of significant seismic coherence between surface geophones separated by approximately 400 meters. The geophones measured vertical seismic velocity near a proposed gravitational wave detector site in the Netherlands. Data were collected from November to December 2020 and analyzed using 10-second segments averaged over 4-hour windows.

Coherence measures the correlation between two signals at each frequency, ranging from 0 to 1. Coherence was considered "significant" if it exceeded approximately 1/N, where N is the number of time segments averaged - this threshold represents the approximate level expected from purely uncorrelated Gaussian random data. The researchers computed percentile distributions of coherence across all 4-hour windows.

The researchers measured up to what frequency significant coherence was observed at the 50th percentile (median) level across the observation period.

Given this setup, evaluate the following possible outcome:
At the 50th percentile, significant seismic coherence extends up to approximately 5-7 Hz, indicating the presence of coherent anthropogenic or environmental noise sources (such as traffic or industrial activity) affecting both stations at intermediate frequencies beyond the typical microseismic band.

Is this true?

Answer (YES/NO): NO